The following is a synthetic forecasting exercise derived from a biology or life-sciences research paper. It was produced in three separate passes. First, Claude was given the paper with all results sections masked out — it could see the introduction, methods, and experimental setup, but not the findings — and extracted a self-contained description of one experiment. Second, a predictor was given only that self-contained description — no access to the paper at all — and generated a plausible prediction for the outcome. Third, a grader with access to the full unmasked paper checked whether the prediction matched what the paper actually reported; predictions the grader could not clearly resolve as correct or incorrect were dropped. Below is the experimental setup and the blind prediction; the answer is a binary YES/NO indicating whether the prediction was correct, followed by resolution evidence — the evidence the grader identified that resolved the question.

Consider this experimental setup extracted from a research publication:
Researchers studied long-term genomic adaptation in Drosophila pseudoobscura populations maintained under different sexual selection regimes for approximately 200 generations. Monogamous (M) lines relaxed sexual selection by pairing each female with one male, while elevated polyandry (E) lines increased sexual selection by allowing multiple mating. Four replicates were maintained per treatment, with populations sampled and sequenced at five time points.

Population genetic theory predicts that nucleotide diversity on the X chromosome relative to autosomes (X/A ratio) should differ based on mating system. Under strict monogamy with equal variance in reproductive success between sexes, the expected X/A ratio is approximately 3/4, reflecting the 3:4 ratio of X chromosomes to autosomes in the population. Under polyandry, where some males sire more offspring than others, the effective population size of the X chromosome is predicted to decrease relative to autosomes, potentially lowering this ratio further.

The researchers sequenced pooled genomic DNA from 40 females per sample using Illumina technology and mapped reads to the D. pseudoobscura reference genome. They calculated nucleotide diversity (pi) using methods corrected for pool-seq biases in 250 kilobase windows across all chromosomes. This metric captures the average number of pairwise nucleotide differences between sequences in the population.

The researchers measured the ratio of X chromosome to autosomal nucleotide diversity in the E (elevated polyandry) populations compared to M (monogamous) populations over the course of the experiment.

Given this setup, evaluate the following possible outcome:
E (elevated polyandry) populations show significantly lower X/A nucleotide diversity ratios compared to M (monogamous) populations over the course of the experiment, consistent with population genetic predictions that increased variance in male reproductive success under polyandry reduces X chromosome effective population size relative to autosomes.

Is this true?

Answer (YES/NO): NO